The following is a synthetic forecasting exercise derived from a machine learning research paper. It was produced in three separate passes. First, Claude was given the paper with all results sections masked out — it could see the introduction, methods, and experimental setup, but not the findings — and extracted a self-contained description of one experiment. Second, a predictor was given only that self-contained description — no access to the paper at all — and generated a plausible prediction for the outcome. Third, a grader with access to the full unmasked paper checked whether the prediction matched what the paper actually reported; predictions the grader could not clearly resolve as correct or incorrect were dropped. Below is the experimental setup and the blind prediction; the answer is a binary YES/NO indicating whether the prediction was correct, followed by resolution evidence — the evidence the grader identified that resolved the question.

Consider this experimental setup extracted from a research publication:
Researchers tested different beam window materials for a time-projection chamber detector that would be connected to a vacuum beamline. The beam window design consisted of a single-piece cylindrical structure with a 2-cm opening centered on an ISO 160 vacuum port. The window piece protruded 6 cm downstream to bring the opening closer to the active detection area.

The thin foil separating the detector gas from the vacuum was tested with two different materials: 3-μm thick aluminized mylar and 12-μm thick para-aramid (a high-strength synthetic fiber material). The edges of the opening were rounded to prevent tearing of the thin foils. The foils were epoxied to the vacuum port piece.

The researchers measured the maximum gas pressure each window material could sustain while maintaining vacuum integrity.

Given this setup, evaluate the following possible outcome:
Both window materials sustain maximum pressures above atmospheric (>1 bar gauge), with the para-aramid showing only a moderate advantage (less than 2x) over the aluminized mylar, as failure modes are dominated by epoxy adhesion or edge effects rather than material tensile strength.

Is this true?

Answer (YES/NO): NO